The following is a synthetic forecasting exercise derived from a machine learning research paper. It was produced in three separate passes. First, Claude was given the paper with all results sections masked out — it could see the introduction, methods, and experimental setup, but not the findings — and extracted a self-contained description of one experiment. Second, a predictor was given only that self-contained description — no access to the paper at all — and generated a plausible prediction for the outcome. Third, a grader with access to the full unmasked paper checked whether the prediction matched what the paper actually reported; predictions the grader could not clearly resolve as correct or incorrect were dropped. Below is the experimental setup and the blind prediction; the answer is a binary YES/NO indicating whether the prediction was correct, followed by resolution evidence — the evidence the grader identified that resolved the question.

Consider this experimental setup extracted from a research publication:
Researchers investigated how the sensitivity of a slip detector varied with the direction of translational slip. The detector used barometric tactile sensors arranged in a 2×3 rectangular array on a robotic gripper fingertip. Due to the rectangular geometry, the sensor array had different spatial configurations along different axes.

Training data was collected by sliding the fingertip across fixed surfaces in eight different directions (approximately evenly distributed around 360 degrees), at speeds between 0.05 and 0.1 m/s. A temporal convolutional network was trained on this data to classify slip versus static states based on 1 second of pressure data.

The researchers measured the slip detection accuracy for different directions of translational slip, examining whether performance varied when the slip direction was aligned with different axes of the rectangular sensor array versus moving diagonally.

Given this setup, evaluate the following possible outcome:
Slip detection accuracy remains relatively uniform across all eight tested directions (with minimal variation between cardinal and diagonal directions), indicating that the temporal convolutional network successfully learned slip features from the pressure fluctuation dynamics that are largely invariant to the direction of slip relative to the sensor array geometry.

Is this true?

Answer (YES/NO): NO